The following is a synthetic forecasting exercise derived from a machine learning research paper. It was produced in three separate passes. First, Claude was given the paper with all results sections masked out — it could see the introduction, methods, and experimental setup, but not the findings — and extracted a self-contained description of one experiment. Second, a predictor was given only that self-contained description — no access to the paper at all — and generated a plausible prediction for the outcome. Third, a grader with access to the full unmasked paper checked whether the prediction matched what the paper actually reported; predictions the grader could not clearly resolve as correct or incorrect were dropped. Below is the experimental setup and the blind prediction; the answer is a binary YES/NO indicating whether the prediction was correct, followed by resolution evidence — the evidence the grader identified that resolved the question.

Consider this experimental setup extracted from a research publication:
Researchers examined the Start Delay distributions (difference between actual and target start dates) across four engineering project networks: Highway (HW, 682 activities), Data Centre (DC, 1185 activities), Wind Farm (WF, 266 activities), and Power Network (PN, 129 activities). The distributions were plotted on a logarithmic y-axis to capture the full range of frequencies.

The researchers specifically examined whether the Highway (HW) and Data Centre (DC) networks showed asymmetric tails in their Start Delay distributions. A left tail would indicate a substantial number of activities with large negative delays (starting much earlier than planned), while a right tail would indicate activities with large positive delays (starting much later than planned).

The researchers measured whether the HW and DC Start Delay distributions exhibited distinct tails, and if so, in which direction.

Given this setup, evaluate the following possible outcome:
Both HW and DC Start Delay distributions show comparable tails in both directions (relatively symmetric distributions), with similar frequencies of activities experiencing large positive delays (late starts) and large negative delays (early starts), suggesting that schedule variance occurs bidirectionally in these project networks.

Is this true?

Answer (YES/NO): NO